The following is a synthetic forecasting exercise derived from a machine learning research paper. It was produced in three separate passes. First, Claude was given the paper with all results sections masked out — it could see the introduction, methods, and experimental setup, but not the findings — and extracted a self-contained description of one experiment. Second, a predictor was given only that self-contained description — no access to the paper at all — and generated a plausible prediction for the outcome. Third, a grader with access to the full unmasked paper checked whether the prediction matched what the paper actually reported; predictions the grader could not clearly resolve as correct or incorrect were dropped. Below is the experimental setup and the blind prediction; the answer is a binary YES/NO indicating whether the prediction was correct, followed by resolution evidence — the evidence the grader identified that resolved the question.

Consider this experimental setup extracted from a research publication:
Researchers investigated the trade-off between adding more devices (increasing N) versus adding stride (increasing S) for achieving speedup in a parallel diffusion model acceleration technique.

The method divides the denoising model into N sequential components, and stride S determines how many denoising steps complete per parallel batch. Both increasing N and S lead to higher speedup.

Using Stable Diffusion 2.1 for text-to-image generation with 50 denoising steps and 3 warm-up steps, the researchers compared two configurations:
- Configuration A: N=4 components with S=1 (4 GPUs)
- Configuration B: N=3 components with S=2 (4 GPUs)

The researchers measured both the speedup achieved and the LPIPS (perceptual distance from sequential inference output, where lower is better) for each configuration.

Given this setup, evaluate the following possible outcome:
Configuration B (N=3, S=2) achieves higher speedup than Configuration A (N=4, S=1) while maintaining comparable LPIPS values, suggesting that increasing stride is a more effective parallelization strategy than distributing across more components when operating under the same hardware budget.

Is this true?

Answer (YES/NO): NO